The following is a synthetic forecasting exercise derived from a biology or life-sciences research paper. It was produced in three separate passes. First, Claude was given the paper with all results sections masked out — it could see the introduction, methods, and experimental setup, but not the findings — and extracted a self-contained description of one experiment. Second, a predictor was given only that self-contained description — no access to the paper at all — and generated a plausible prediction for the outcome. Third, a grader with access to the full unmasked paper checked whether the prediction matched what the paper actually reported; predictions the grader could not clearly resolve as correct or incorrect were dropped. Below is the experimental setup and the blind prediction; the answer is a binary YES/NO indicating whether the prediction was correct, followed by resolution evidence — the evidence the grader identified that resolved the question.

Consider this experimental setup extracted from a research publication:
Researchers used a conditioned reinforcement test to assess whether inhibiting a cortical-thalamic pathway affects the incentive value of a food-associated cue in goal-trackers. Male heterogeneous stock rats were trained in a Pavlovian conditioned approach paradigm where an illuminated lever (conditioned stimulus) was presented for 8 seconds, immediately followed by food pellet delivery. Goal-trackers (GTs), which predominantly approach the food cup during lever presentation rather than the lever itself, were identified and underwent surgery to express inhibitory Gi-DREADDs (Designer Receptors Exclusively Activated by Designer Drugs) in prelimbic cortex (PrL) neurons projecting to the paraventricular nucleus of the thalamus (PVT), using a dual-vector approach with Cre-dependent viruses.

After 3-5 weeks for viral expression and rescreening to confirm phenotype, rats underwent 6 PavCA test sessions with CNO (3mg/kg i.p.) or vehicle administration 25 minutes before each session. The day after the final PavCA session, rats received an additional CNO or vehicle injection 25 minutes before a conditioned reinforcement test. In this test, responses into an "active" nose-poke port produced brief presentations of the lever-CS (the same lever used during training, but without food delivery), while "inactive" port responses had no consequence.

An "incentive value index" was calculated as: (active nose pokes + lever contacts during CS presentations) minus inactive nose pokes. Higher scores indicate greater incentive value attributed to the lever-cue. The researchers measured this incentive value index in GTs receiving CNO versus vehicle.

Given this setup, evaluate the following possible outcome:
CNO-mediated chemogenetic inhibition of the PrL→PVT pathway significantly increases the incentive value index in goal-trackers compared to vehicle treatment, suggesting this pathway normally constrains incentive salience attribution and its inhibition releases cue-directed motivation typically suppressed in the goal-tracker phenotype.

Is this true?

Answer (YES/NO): NO